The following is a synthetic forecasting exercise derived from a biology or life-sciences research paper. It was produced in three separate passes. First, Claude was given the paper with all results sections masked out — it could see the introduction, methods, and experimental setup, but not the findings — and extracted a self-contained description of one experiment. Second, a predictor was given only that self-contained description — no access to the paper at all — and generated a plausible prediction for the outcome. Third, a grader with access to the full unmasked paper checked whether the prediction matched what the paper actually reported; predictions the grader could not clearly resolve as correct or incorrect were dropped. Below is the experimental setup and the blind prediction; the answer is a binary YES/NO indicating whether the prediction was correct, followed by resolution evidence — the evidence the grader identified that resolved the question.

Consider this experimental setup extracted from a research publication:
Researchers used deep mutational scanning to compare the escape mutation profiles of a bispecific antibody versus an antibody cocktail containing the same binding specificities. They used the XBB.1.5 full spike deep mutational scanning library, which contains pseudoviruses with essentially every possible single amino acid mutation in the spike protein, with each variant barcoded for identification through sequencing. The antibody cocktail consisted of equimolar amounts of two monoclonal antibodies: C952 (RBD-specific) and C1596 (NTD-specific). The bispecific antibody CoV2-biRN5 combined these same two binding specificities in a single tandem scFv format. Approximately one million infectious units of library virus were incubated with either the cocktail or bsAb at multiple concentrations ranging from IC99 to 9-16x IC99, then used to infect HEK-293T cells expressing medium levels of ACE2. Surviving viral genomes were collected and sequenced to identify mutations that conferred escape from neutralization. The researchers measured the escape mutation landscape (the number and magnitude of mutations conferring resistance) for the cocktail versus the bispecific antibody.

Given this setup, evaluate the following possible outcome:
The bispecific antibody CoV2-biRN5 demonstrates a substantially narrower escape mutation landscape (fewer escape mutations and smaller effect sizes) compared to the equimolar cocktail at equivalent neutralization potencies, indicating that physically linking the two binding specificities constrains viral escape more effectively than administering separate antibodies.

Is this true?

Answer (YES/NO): NO